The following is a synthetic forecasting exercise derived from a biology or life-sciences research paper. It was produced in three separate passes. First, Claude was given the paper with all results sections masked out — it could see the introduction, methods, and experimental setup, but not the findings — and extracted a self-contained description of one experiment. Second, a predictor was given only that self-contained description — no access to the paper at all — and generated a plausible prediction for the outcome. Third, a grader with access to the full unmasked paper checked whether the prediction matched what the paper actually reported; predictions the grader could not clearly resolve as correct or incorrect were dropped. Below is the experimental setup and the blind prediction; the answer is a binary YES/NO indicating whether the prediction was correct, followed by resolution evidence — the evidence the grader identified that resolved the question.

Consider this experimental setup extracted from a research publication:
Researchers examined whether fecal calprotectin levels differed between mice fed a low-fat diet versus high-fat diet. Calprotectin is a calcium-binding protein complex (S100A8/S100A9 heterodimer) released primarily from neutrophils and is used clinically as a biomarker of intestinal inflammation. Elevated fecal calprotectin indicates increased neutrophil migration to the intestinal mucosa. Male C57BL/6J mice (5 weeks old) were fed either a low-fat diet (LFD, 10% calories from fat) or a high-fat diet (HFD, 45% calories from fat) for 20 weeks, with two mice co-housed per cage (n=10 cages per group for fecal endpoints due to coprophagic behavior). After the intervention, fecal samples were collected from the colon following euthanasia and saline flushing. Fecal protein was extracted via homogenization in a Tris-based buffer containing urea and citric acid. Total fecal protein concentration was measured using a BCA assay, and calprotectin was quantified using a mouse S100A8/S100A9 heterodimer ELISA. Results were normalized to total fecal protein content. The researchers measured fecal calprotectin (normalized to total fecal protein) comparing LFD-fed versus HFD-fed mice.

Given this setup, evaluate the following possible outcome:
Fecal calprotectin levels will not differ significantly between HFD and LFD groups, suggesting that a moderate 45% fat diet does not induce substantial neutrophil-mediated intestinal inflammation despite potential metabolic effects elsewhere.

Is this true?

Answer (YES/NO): YES